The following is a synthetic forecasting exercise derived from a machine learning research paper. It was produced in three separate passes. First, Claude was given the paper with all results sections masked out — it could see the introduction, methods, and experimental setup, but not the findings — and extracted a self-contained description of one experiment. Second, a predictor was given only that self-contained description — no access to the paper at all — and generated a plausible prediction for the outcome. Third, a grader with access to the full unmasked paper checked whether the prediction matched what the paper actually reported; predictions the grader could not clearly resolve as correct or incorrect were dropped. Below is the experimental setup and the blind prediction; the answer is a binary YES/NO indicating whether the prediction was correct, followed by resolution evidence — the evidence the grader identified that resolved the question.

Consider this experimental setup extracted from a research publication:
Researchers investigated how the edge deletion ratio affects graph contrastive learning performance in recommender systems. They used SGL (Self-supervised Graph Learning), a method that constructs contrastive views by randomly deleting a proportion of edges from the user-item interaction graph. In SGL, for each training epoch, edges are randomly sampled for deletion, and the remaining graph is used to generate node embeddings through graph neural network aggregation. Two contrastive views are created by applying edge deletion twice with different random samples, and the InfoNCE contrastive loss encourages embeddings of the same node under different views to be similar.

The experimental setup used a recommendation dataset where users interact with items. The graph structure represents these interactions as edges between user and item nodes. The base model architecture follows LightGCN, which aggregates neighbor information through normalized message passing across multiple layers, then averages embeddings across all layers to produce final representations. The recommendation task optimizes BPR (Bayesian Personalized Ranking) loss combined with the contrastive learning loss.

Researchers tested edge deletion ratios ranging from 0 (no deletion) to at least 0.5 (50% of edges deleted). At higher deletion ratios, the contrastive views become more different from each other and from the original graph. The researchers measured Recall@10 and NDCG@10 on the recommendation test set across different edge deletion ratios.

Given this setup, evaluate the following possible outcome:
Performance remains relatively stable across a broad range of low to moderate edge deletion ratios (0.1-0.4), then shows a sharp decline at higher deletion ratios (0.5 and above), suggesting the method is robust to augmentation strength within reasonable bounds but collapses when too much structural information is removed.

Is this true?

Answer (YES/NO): NO